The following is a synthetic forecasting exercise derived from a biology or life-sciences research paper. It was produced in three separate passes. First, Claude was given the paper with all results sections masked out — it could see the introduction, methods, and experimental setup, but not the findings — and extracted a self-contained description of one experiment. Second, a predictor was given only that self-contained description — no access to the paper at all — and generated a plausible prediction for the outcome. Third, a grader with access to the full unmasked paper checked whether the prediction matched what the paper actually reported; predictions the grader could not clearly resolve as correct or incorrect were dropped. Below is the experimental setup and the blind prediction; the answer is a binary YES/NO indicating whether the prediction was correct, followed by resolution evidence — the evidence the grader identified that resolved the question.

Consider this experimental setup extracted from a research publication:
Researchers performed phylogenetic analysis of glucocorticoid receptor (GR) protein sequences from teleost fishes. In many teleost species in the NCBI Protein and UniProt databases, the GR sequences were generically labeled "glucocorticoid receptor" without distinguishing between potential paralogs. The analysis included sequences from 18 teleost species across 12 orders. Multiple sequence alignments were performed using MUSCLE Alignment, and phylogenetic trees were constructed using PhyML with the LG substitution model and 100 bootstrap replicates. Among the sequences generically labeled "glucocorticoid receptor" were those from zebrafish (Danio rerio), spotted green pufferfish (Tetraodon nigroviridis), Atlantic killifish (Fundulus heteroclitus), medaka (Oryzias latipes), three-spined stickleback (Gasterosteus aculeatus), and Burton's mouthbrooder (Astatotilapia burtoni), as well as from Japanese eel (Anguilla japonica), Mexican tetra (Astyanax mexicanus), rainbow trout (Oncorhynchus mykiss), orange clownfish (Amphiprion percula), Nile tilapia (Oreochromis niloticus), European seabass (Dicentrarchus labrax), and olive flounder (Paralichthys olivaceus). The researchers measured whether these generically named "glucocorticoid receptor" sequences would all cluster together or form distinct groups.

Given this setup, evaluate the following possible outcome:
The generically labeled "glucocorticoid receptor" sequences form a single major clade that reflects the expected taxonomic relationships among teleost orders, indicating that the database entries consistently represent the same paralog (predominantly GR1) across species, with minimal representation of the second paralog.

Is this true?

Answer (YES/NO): NO